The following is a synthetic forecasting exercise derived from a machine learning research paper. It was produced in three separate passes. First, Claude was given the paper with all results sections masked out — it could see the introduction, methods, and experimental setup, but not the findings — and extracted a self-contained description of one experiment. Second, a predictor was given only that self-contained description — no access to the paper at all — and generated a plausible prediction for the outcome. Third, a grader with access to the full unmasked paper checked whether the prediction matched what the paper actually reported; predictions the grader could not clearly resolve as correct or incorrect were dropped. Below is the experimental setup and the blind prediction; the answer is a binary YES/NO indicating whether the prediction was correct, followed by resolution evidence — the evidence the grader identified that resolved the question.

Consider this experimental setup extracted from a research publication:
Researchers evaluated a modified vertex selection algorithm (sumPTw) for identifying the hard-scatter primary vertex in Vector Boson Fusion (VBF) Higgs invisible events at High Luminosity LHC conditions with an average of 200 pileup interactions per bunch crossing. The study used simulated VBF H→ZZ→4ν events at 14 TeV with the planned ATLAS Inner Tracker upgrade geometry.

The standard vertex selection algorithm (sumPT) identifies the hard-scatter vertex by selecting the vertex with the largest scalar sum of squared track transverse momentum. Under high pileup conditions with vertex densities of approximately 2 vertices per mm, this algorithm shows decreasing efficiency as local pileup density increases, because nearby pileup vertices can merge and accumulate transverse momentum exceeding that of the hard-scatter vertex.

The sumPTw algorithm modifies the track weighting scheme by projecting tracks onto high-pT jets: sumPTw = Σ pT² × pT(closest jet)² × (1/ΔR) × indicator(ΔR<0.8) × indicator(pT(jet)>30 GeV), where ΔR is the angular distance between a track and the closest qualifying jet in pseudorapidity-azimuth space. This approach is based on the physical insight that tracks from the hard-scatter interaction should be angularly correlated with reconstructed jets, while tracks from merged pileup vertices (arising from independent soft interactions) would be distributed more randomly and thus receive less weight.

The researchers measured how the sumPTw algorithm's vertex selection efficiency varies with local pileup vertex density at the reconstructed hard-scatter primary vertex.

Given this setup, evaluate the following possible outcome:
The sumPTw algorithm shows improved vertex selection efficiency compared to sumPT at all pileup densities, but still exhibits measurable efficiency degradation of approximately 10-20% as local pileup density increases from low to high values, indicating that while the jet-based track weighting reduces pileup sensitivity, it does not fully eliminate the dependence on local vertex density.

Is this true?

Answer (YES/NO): NO